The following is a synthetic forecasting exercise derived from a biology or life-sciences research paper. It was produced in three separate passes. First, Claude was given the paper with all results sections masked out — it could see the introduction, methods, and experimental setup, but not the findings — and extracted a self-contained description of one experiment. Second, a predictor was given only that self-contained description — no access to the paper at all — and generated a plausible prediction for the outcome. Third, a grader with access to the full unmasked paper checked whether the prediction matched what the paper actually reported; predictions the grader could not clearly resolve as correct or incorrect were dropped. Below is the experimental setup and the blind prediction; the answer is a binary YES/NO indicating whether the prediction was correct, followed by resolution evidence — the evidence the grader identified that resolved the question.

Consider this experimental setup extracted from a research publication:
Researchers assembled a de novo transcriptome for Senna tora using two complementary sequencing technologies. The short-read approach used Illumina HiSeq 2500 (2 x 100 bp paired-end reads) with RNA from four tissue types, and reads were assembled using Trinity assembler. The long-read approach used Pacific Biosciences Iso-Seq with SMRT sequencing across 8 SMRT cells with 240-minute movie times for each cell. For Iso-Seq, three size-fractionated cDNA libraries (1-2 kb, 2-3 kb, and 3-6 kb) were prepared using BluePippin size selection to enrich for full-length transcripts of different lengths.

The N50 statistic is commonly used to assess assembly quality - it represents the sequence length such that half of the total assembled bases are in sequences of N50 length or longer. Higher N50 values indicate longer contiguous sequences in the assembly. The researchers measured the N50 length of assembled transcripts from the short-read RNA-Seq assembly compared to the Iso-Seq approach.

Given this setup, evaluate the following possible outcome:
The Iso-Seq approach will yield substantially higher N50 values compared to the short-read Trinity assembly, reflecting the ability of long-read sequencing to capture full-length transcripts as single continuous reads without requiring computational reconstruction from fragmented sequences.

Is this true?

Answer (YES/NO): YES